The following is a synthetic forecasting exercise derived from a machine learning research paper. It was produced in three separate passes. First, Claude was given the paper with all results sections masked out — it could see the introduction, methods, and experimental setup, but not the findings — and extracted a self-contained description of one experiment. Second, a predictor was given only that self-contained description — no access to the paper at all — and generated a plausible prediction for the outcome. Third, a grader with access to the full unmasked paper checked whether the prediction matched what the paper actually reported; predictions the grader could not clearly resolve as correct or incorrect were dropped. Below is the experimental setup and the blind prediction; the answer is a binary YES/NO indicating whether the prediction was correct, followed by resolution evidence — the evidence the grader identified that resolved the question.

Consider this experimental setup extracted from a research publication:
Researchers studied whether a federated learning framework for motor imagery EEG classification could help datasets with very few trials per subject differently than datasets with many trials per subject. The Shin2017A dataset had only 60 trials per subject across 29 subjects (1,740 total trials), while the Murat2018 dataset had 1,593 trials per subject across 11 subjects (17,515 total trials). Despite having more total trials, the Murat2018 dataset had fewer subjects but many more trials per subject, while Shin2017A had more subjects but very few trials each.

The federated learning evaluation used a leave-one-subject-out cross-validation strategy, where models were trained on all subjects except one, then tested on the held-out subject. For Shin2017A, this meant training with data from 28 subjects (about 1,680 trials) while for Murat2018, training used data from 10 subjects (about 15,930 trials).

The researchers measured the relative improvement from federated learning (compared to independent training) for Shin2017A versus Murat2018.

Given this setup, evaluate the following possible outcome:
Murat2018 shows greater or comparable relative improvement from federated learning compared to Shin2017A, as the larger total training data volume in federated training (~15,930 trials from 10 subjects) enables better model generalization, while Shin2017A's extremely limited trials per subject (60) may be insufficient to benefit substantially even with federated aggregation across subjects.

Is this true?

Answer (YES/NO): NO